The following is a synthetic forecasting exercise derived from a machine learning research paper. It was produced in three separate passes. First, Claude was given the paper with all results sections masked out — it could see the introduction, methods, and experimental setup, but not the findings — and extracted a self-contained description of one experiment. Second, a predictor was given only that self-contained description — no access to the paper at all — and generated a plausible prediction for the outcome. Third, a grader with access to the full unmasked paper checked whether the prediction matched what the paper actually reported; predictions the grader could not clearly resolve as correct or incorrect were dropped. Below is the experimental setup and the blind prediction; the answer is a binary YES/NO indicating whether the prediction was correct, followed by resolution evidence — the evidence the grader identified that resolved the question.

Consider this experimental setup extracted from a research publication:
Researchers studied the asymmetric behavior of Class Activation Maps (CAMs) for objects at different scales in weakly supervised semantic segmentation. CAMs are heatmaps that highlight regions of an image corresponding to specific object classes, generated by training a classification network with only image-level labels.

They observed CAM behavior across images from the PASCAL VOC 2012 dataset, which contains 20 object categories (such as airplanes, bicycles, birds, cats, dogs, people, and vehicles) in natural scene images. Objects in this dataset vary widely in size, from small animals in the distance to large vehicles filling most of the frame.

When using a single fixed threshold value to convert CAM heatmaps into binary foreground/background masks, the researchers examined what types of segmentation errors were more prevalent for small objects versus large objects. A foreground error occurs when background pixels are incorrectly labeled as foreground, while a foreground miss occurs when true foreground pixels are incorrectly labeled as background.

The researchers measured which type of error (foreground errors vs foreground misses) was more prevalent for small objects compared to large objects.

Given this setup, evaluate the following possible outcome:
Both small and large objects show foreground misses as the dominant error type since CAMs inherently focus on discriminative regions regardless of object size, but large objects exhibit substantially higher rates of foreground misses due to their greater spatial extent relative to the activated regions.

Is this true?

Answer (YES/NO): NO